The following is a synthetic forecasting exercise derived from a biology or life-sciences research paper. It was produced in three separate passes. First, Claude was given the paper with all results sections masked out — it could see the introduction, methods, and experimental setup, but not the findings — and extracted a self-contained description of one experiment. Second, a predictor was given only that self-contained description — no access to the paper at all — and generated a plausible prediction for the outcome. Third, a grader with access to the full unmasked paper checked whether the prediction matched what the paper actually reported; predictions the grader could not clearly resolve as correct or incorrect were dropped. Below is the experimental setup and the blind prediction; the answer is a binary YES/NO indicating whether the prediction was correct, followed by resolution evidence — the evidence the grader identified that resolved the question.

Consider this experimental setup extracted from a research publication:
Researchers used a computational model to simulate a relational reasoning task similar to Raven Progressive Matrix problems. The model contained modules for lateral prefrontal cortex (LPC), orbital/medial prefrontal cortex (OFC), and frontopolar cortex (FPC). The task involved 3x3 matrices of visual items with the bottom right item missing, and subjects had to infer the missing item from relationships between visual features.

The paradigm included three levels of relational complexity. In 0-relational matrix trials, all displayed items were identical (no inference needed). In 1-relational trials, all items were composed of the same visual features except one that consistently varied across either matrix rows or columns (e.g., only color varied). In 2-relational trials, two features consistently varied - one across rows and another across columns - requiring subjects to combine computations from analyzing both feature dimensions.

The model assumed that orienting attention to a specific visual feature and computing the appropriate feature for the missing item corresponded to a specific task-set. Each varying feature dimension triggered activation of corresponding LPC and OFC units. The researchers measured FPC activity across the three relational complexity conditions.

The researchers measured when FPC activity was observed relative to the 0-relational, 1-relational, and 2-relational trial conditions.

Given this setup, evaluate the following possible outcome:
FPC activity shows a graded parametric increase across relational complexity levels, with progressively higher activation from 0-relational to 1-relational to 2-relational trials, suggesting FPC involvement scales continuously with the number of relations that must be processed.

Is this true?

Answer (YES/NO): NO